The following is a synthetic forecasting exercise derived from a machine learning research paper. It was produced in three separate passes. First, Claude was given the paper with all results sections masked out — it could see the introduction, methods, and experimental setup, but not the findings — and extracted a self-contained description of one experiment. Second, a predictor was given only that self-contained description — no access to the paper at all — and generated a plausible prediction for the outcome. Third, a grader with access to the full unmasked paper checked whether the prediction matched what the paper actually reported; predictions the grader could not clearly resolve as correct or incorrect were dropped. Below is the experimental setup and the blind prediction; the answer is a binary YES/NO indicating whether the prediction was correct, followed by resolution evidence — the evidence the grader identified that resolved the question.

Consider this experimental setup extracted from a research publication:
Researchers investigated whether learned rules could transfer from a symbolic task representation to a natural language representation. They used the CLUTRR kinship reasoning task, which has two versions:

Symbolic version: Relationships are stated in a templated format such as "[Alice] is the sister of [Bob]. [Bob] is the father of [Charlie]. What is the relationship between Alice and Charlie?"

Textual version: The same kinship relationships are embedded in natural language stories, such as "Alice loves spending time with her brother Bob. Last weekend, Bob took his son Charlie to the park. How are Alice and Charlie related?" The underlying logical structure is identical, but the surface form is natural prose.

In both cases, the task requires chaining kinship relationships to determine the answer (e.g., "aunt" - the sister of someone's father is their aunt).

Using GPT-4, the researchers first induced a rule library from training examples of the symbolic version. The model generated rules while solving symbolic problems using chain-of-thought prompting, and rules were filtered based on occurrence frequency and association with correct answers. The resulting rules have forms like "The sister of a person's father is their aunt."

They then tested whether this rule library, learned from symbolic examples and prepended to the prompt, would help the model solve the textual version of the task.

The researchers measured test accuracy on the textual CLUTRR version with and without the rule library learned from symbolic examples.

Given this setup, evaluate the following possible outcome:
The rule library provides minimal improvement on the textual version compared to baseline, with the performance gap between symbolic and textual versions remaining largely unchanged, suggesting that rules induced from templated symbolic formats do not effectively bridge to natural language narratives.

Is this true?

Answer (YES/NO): NO